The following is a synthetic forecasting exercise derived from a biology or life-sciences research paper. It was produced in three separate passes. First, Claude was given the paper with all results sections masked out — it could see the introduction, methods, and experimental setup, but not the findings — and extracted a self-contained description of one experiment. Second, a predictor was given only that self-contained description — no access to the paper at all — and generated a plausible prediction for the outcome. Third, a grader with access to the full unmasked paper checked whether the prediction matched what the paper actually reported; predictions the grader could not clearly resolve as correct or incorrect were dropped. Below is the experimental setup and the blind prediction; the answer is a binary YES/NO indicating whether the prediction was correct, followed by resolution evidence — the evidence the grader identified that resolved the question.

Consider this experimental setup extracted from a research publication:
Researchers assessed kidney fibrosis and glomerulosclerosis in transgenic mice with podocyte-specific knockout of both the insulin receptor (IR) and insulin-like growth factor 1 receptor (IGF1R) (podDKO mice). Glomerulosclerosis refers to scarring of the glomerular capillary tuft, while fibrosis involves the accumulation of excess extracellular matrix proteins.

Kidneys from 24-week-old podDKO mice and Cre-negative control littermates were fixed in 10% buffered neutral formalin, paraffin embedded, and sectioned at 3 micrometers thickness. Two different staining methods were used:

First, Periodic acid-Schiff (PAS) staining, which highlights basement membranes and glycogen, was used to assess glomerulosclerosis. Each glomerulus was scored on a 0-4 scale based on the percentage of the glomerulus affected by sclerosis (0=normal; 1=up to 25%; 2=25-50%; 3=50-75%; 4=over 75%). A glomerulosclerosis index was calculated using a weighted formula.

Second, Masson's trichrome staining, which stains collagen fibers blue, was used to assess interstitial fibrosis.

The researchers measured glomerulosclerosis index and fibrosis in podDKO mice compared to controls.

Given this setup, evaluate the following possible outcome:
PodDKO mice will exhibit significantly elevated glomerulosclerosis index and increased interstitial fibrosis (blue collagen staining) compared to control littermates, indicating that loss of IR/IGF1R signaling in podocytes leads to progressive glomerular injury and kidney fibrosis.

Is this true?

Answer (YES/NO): YES